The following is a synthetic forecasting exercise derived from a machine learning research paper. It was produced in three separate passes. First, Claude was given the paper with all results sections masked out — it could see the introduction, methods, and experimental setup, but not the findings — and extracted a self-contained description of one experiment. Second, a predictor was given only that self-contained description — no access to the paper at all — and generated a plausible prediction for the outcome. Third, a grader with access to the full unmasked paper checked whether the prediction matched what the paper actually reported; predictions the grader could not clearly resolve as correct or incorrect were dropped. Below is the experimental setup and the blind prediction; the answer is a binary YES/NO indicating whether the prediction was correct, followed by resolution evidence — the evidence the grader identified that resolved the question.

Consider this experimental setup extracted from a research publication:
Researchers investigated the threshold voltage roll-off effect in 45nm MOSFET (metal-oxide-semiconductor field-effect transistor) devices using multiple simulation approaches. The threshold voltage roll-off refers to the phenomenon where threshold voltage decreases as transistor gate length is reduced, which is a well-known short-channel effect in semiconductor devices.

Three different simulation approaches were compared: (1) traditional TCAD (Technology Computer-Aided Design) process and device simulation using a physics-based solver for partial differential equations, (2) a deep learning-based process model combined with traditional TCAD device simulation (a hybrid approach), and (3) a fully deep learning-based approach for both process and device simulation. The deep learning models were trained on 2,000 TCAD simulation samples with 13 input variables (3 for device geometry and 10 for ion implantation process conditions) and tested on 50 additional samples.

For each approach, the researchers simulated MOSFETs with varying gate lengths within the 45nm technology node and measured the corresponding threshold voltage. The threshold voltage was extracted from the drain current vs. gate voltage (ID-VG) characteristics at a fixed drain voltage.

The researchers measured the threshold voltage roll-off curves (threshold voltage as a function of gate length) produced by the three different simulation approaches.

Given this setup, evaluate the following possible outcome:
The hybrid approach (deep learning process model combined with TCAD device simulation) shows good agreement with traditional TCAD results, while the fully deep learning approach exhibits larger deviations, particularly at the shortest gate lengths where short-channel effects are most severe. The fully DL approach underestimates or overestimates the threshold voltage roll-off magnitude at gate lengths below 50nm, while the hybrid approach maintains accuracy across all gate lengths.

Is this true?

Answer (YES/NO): NO